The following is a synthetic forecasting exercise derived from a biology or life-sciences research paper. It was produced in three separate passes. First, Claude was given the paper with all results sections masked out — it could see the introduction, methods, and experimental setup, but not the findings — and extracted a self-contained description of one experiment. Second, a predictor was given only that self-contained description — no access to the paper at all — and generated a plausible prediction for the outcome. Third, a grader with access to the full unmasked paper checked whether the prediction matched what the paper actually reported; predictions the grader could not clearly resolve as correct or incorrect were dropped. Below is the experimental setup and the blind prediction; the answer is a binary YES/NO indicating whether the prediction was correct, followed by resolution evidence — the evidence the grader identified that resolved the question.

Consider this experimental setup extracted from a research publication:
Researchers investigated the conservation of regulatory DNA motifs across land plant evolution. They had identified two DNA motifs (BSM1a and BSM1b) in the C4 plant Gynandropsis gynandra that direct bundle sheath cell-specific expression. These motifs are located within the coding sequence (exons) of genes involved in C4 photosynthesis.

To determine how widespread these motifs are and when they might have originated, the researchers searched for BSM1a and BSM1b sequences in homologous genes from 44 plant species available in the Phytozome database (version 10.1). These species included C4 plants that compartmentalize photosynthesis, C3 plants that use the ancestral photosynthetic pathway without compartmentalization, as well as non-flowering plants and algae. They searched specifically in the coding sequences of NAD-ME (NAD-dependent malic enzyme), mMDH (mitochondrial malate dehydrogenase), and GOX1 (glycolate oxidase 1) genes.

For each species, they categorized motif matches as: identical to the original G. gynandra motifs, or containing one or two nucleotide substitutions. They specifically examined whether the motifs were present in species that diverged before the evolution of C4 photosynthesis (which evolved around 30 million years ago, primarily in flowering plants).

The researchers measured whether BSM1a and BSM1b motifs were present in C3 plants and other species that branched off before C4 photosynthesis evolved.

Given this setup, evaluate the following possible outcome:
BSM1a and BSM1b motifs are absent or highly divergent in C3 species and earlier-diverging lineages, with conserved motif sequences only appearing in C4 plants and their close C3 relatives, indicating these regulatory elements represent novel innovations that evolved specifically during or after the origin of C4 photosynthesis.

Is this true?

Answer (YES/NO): NO